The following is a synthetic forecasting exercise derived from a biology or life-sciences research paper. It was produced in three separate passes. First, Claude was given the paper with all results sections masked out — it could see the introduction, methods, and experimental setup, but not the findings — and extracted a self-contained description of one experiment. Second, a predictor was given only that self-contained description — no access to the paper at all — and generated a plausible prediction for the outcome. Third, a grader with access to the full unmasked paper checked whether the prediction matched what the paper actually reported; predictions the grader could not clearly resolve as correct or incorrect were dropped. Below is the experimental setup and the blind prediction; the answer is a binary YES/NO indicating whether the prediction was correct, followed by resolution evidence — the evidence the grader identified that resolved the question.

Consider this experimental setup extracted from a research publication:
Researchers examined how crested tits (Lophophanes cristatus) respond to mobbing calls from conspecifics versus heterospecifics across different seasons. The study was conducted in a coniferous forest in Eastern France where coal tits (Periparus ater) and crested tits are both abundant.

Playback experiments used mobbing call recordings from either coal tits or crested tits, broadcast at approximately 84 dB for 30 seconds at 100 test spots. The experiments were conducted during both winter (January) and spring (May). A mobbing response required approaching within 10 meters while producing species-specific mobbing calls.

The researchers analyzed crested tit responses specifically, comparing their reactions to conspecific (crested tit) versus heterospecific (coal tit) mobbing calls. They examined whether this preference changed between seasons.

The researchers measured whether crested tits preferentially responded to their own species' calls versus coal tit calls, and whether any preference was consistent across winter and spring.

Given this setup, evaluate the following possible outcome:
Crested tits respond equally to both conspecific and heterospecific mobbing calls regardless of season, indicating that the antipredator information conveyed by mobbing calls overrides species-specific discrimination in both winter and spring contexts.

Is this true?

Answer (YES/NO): NO